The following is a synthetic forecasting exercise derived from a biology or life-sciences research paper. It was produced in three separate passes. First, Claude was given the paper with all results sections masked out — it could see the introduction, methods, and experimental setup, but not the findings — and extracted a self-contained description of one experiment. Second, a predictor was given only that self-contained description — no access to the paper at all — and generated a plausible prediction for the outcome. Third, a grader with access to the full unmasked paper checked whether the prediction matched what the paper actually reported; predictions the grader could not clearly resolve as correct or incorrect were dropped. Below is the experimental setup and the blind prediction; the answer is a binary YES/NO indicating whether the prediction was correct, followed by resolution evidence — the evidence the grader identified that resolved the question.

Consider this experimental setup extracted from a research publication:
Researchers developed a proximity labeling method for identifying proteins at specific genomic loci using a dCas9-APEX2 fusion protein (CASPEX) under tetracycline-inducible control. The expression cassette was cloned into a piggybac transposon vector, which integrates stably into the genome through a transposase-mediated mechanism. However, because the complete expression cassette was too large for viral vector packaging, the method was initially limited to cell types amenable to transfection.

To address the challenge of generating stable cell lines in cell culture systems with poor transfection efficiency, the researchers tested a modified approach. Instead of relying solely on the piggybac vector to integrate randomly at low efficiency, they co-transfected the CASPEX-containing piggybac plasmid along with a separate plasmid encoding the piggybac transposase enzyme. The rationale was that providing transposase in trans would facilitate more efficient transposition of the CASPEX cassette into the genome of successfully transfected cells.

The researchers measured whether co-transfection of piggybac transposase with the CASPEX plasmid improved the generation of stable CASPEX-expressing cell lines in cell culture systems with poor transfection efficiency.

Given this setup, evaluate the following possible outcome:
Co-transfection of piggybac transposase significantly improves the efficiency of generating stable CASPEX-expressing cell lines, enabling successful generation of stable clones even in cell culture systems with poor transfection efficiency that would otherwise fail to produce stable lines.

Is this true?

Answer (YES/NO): YES